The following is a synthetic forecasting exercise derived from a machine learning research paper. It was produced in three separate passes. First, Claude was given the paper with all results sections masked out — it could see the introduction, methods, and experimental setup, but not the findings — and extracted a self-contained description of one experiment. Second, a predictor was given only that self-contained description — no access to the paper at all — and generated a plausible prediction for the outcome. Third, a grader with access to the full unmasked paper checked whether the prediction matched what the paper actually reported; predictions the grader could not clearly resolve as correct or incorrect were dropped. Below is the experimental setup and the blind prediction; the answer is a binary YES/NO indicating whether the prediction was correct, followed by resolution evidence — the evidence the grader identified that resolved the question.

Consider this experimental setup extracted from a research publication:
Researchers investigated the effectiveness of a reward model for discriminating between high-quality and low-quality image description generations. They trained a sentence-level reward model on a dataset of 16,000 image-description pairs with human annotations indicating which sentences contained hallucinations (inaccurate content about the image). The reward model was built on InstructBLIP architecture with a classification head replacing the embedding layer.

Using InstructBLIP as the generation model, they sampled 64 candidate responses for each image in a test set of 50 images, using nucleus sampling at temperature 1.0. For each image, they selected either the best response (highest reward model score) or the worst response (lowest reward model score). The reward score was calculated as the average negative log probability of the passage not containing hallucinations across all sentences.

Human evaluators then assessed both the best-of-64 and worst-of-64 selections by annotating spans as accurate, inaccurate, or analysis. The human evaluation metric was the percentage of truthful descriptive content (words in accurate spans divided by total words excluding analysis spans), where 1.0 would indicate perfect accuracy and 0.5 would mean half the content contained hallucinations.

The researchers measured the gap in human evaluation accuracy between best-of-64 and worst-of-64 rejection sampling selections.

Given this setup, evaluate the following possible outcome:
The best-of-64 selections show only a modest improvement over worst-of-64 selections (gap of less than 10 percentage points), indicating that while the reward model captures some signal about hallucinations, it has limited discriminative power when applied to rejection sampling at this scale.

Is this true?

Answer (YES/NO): NO